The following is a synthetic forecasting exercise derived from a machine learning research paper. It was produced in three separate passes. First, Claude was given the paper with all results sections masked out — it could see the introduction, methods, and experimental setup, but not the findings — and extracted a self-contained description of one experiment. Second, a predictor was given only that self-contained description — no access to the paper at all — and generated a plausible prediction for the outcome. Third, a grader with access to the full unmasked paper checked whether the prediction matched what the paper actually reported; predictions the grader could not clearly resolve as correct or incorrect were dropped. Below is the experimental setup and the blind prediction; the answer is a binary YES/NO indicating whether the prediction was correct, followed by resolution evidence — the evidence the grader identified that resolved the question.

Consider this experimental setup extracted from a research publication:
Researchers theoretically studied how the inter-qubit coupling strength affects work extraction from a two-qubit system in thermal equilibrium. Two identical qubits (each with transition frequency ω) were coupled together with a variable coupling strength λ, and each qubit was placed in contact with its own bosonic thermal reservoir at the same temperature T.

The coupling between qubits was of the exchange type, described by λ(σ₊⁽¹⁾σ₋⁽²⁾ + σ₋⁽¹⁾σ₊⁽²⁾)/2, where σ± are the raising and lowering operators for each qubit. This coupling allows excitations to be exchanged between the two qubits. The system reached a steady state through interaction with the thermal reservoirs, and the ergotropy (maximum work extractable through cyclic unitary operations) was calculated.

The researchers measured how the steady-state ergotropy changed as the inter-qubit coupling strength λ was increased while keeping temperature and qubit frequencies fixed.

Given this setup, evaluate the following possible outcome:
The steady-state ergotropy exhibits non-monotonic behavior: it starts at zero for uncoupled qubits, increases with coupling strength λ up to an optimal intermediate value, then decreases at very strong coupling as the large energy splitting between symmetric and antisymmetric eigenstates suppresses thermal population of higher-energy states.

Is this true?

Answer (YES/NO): NO